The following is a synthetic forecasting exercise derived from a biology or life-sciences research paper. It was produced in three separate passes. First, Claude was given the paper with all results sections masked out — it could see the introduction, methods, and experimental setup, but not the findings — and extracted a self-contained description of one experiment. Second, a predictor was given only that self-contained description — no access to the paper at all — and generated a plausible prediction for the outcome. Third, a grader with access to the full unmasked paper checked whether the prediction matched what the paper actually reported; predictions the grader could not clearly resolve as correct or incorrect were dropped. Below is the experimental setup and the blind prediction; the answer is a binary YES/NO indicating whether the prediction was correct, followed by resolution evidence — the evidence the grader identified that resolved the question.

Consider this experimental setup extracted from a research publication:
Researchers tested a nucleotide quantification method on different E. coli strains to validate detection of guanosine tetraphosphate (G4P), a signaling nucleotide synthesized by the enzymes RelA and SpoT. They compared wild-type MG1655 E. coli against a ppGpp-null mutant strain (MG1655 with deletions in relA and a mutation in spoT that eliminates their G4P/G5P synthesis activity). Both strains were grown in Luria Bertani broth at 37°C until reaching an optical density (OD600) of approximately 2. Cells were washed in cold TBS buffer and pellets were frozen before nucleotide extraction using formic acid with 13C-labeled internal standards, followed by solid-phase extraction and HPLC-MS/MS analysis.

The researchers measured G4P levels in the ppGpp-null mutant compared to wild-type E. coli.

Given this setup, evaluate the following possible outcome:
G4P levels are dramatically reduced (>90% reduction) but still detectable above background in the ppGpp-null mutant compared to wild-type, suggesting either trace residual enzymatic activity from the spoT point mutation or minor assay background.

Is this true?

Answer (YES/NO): NO